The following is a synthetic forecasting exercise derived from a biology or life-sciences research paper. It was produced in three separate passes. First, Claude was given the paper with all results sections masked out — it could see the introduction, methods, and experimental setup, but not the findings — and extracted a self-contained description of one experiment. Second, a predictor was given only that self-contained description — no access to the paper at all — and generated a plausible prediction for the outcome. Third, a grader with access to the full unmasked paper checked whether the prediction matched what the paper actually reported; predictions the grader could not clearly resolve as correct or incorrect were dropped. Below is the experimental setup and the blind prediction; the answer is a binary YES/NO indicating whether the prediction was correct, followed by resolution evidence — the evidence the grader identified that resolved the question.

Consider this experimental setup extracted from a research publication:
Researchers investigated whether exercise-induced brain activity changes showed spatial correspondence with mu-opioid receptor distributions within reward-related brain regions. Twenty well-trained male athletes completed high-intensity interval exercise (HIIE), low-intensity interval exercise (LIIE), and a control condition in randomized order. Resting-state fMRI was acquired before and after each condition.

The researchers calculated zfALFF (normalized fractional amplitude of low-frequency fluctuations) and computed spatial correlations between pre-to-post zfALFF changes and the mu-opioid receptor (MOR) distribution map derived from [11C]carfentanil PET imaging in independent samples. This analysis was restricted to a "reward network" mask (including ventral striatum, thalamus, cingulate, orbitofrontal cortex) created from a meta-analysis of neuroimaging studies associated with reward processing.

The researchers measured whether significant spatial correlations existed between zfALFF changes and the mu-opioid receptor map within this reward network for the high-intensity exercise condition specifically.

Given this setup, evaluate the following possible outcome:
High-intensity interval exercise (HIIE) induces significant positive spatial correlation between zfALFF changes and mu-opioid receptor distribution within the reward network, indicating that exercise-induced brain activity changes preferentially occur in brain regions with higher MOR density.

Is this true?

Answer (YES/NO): YES